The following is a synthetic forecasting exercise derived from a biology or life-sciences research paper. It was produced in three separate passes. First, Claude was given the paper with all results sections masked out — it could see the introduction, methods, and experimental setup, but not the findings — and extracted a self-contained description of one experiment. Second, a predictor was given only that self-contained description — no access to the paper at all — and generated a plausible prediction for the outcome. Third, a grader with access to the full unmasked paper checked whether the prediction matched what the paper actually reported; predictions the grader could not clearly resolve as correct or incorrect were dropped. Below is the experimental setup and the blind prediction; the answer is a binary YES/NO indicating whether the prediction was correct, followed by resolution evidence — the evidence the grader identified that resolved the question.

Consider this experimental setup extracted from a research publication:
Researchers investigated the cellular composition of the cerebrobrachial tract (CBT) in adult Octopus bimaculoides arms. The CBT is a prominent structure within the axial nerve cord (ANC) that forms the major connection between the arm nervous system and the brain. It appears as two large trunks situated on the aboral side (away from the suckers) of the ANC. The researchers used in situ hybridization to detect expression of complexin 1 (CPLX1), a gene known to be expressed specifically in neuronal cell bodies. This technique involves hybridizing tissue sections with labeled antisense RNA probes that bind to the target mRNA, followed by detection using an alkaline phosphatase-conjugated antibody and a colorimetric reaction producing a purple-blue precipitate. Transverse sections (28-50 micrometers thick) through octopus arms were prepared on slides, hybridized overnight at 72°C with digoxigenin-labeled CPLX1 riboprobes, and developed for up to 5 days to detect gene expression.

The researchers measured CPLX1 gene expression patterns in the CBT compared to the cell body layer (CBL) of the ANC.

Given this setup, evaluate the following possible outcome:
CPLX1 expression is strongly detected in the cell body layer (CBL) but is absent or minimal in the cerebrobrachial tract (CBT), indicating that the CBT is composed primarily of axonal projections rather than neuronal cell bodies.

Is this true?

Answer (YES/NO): YES